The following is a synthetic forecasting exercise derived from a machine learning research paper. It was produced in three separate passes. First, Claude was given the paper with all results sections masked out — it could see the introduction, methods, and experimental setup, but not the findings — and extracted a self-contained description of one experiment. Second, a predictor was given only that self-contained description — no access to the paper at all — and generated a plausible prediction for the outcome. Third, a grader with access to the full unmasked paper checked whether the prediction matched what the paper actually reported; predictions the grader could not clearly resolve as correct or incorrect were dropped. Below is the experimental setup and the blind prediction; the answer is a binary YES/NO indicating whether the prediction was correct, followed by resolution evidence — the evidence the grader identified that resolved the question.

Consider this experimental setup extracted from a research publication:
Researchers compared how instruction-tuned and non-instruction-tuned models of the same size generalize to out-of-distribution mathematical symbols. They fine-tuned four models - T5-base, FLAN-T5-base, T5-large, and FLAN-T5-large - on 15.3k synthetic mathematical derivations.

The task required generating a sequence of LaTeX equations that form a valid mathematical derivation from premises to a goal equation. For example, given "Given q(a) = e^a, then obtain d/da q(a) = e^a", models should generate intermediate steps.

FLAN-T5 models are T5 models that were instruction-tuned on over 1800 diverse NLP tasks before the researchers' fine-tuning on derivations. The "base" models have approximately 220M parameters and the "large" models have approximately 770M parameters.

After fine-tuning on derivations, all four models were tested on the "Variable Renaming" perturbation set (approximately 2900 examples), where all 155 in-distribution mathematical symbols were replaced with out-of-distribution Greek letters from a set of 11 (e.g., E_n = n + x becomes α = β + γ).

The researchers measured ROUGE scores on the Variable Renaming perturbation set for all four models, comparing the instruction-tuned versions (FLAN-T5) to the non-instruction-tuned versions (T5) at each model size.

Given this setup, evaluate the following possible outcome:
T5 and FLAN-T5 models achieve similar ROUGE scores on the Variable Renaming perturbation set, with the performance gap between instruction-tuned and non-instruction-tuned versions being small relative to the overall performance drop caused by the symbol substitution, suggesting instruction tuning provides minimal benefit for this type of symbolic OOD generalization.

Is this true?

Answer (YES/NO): NO